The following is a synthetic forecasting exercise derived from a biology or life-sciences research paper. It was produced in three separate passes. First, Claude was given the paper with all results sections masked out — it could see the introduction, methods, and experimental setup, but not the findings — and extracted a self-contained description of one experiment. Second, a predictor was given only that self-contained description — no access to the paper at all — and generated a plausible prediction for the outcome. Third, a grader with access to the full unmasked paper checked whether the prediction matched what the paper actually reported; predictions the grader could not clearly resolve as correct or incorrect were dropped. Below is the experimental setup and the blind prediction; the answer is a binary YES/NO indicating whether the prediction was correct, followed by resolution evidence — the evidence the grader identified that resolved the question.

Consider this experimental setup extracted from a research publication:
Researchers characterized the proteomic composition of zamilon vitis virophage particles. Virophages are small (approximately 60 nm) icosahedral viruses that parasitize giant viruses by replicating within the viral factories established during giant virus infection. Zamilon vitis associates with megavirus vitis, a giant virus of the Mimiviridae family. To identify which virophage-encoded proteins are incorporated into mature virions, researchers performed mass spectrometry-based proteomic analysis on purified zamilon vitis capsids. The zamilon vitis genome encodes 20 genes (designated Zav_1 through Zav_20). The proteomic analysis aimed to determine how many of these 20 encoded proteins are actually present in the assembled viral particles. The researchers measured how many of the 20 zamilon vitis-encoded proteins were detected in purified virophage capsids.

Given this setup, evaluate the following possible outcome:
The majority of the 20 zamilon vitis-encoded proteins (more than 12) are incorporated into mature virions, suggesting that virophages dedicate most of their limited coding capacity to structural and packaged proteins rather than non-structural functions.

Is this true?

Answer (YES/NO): YES